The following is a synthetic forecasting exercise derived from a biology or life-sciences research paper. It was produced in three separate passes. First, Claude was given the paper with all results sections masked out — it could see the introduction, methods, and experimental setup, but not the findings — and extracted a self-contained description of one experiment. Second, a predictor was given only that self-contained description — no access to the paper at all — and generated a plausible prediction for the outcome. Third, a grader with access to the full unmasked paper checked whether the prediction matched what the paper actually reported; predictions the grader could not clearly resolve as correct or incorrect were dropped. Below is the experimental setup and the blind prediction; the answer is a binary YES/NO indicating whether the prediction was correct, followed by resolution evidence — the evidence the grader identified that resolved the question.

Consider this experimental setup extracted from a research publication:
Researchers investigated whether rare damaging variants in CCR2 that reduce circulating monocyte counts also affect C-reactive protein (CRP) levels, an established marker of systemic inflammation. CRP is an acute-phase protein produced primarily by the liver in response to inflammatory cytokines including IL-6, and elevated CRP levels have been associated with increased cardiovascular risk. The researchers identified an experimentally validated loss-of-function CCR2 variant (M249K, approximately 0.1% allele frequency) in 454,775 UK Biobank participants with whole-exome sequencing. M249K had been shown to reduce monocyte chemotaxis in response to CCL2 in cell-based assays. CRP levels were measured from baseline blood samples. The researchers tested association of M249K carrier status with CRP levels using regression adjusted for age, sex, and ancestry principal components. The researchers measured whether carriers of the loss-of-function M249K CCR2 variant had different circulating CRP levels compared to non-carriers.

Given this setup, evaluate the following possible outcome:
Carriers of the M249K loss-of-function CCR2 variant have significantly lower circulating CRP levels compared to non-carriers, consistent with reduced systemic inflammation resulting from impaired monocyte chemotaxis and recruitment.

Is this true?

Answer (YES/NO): NO